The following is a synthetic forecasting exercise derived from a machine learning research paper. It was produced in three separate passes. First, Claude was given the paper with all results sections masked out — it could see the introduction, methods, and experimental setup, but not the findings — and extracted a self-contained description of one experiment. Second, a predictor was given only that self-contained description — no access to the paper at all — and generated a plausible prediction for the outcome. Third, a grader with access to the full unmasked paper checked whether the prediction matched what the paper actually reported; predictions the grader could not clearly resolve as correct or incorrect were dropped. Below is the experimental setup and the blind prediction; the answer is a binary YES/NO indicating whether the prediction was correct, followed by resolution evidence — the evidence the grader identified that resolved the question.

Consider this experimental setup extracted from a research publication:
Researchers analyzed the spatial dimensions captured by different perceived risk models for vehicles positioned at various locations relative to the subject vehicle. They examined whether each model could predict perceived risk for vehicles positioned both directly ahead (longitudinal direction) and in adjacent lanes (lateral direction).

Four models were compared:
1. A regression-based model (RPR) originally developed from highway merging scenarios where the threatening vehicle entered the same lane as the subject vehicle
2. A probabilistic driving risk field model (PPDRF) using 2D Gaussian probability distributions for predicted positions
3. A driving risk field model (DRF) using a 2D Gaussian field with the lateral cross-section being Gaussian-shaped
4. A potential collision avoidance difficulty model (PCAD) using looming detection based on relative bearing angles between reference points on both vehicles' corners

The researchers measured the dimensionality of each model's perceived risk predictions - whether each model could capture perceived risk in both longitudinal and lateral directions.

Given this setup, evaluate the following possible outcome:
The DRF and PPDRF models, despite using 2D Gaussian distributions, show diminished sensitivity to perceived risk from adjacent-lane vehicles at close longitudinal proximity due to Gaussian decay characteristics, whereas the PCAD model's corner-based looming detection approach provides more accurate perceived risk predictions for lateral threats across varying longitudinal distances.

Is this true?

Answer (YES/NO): NO